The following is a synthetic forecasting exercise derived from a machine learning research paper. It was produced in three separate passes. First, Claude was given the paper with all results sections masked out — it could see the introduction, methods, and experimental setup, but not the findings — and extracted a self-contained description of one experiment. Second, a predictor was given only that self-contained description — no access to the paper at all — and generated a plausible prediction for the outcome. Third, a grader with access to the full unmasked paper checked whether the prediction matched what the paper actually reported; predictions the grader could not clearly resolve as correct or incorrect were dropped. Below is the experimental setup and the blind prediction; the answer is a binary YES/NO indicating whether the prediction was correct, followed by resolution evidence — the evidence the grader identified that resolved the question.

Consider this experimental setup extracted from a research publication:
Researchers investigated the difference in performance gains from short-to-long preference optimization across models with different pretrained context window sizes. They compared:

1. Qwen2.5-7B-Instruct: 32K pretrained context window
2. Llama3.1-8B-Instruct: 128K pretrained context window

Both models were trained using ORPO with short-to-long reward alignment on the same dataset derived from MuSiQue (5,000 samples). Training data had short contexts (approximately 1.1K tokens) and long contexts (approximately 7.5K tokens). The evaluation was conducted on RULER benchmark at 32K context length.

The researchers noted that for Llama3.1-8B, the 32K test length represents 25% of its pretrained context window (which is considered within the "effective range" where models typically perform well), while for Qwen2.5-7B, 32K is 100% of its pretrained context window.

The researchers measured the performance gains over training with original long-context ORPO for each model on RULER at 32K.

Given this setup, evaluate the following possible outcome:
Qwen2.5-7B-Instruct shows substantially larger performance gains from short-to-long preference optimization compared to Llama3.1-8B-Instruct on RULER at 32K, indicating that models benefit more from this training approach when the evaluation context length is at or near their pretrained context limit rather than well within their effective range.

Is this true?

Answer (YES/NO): YES